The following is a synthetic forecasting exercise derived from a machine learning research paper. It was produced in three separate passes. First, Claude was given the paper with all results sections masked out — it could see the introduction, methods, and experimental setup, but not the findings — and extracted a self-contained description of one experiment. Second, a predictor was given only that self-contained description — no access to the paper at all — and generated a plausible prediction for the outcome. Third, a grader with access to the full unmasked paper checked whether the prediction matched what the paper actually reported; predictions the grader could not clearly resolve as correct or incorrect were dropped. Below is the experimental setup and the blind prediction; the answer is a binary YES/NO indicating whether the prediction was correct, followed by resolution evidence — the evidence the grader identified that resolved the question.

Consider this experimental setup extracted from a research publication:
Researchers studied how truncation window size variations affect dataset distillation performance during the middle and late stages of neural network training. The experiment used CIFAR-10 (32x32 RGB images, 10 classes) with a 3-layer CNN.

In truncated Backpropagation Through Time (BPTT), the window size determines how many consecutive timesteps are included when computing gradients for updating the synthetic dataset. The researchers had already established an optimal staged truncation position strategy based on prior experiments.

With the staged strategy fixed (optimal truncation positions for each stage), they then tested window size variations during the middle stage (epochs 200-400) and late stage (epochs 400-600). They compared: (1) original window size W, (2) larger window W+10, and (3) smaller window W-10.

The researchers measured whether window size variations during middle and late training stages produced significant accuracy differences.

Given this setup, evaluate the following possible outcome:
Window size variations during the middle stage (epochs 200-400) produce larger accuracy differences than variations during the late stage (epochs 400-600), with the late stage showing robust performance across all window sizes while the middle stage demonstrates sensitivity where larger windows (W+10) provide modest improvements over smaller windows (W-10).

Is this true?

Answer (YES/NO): NO